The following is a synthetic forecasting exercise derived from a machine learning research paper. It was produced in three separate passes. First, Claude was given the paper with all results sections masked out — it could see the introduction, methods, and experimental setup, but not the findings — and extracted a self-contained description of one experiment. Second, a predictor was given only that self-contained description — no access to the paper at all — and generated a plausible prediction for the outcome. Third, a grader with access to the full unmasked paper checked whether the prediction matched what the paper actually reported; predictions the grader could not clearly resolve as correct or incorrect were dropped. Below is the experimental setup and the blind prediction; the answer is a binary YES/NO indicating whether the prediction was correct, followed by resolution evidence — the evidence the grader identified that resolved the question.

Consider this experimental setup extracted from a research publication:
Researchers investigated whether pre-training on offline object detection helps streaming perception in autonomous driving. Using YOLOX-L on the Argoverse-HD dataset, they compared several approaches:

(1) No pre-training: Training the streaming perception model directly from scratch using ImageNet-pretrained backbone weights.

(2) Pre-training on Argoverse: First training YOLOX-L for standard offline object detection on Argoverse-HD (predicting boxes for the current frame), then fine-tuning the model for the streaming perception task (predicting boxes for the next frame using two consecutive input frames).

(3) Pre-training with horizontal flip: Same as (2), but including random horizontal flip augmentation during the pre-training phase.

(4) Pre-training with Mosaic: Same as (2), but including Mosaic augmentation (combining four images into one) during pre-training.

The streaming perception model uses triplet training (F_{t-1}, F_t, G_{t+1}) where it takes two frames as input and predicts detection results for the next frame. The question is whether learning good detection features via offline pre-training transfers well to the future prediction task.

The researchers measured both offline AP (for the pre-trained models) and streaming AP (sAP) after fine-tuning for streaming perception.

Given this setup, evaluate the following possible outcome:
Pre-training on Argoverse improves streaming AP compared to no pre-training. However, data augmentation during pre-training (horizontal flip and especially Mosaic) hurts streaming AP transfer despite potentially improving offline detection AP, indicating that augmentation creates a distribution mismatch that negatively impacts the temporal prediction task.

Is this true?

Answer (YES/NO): NO